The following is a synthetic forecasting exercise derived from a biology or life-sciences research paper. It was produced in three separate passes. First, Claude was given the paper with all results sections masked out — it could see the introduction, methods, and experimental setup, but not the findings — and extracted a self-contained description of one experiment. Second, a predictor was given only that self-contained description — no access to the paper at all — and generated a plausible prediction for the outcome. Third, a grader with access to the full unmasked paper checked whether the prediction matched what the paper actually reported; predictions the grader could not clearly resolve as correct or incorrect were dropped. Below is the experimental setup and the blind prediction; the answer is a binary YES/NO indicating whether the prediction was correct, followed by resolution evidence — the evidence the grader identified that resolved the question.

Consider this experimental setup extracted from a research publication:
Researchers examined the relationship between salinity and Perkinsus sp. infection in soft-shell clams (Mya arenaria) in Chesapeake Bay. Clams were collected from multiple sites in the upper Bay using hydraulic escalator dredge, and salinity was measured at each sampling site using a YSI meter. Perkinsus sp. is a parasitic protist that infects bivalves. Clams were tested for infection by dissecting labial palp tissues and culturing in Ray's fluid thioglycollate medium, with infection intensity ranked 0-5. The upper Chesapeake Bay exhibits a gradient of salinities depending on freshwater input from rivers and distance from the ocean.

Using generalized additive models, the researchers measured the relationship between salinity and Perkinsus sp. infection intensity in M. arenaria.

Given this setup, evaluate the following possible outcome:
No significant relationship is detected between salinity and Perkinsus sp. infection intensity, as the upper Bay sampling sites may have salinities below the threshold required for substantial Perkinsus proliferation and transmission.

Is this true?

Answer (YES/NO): NO